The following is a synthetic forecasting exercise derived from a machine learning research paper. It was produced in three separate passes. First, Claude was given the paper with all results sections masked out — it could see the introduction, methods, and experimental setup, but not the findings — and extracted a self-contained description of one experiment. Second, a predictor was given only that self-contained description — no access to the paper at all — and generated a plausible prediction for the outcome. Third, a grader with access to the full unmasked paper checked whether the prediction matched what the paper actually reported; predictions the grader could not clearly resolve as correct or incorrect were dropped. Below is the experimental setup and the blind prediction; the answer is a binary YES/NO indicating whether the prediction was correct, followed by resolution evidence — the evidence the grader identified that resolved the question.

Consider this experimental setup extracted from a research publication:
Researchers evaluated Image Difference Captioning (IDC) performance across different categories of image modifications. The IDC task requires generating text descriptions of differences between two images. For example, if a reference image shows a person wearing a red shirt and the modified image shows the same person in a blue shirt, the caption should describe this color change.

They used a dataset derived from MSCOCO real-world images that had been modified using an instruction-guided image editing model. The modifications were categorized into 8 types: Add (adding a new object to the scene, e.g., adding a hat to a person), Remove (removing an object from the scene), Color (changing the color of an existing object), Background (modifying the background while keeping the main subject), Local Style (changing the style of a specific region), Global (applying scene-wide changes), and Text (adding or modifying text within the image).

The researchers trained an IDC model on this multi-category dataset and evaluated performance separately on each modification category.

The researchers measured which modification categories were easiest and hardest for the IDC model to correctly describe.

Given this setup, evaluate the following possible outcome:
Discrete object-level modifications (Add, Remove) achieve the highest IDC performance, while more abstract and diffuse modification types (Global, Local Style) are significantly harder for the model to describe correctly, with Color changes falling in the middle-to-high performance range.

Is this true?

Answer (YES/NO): NO